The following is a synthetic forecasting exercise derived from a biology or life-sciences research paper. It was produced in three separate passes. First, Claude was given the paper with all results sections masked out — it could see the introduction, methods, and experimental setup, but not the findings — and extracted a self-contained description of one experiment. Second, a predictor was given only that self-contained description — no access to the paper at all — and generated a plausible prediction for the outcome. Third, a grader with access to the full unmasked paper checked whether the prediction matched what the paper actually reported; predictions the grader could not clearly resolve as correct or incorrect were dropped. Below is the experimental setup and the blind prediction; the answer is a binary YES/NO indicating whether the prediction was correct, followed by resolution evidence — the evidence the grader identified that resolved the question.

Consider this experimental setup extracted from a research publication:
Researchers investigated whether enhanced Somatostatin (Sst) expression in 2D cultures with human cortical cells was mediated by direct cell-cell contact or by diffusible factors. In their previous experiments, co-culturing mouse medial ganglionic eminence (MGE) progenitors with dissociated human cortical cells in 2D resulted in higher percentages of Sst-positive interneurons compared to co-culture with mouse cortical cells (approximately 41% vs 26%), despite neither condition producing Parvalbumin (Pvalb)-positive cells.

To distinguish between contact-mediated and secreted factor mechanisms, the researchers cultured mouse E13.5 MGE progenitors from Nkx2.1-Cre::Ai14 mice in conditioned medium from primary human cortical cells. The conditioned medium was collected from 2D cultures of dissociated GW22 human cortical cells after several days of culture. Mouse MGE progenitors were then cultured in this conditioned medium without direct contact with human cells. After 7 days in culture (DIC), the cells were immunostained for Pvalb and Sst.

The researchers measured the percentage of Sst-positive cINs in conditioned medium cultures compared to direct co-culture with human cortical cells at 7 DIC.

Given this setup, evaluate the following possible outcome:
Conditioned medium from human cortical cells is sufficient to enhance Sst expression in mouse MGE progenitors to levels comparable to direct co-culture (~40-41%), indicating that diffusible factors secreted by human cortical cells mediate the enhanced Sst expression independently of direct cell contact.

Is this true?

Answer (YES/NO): YES